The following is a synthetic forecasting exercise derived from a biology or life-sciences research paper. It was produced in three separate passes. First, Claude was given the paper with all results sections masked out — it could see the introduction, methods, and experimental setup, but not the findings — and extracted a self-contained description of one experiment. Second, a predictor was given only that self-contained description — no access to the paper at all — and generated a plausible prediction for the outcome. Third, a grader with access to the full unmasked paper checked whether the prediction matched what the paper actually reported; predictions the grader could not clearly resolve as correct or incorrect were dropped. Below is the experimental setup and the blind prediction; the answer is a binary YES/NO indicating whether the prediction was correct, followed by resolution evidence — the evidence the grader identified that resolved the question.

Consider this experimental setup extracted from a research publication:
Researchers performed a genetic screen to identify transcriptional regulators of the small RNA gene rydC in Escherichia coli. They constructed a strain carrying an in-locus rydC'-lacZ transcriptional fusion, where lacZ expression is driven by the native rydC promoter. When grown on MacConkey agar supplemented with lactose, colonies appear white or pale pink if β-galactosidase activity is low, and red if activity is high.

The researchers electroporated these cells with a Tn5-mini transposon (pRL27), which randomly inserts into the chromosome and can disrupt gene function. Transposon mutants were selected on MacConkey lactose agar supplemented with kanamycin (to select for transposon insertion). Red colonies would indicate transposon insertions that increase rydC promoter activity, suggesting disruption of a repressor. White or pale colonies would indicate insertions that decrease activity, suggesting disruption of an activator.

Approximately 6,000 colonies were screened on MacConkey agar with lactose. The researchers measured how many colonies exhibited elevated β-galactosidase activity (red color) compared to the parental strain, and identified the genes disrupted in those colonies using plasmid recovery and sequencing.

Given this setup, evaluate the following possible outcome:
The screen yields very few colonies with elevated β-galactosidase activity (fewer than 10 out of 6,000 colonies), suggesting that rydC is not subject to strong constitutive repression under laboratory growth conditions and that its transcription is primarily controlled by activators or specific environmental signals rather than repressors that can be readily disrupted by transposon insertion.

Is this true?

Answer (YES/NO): NO